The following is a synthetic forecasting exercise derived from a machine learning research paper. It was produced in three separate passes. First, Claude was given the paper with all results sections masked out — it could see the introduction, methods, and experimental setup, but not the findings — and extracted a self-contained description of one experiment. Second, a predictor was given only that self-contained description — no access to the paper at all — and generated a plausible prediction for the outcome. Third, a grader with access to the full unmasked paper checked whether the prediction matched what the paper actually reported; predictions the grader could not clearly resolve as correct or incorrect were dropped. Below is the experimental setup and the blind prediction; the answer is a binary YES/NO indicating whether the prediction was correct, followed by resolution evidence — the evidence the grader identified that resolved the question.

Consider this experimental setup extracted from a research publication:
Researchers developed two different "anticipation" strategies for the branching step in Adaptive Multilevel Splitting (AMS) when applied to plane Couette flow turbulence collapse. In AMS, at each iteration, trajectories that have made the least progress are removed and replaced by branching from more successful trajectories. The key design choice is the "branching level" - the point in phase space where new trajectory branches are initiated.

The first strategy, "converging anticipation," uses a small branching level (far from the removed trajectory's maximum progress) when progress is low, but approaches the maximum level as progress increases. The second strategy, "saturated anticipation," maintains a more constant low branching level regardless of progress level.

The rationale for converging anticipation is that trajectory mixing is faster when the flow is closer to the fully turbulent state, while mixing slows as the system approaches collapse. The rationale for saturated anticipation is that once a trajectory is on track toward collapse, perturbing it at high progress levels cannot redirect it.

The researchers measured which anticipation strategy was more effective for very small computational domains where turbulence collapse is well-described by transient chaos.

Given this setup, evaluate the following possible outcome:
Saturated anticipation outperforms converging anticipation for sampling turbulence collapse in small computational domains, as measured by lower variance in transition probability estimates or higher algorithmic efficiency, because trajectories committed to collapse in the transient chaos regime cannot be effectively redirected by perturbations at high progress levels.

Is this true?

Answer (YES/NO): YES